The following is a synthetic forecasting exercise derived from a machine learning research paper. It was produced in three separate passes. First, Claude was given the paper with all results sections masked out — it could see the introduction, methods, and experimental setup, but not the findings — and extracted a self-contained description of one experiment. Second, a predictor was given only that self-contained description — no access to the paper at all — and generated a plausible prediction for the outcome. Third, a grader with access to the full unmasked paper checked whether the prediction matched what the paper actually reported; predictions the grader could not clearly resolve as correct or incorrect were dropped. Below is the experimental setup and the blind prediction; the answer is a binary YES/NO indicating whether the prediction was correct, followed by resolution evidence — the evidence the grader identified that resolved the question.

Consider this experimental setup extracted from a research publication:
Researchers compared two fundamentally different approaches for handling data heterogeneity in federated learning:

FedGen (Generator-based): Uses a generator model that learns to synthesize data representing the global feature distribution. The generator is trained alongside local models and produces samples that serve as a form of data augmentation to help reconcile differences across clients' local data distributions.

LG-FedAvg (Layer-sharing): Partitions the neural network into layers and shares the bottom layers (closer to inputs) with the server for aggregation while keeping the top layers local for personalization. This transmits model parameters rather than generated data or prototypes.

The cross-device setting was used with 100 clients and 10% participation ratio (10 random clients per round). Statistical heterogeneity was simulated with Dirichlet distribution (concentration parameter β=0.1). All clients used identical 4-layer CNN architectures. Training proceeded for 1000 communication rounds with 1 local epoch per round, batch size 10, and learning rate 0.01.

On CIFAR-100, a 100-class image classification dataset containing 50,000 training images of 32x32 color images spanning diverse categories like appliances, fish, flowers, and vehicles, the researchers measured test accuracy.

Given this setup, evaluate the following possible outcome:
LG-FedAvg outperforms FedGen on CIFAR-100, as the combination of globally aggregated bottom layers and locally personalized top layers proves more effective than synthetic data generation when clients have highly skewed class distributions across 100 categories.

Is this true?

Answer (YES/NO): YES